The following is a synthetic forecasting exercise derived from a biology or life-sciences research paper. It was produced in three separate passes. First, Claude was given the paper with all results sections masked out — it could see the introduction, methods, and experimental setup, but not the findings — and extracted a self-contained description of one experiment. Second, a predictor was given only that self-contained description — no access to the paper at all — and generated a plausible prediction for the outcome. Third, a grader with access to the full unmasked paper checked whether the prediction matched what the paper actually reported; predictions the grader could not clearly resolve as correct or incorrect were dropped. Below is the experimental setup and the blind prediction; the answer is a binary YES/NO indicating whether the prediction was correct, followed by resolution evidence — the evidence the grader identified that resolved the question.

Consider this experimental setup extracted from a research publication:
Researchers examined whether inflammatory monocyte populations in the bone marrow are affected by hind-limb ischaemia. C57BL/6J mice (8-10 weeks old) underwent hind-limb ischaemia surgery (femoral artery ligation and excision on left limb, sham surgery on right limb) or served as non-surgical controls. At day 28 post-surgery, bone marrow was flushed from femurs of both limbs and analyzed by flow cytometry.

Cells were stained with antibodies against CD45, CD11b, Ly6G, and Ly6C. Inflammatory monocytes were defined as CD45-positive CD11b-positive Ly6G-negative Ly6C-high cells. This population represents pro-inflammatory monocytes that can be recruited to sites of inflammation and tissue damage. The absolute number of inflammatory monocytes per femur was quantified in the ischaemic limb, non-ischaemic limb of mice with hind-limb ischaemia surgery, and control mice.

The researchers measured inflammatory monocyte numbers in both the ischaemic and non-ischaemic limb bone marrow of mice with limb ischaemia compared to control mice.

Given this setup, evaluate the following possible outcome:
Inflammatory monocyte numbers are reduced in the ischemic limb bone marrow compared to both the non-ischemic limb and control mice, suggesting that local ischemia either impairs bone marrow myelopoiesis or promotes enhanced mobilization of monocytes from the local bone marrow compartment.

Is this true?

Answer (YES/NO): NO